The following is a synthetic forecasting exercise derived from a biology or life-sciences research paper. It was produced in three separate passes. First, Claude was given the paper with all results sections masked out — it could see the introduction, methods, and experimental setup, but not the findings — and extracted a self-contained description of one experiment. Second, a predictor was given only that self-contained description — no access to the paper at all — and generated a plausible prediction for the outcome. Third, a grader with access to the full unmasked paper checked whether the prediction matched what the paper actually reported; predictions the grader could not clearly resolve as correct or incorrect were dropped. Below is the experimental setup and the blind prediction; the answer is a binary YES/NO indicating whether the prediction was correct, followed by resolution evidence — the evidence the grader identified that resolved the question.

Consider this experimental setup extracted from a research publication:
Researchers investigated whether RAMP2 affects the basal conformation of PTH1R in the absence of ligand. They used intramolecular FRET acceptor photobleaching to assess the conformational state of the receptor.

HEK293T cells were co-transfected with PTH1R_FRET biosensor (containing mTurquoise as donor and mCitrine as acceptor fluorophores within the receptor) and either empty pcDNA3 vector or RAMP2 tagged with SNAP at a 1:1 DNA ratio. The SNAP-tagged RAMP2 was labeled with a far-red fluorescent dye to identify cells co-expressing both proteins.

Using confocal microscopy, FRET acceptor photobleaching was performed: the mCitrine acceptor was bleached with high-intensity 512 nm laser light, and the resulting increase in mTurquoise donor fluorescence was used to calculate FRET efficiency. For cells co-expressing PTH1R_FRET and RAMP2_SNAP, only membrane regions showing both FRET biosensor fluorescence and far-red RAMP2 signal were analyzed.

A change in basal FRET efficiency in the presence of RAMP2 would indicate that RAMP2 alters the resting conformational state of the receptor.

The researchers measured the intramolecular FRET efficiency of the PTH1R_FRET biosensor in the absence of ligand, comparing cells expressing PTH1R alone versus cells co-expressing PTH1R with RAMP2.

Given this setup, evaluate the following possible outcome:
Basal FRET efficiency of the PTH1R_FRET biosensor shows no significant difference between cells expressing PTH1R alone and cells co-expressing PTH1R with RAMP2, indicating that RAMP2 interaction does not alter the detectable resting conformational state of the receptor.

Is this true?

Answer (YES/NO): NO